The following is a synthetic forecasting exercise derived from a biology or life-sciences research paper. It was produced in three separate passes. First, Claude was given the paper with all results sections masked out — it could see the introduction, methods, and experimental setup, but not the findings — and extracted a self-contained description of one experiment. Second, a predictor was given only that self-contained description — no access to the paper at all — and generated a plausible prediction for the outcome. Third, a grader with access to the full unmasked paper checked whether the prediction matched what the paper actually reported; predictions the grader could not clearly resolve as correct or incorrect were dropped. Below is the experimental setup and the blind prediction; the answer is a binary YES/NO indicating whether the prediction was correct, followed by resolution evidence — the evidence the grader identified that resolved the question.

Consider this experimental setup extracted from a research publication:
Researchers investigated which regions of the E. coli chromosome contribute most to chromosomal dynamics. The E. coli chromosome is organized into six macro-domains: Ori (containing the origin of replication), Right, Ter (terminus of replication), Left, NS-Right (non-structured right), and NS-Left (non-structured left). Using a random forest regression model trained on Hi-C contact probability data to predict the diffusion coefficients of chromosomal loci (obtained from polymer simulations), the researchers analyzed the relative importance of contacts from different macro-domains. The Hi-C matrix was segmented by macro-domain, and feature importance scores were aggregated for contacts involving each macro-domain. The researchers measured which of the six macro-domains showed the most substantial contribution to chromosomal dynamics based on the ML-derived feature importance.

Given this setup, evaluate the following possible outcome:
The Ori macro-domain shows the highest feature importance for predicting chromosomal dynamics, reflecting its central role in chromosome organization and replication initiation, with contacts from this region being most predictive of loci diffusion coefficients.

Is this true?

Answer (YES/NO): YES